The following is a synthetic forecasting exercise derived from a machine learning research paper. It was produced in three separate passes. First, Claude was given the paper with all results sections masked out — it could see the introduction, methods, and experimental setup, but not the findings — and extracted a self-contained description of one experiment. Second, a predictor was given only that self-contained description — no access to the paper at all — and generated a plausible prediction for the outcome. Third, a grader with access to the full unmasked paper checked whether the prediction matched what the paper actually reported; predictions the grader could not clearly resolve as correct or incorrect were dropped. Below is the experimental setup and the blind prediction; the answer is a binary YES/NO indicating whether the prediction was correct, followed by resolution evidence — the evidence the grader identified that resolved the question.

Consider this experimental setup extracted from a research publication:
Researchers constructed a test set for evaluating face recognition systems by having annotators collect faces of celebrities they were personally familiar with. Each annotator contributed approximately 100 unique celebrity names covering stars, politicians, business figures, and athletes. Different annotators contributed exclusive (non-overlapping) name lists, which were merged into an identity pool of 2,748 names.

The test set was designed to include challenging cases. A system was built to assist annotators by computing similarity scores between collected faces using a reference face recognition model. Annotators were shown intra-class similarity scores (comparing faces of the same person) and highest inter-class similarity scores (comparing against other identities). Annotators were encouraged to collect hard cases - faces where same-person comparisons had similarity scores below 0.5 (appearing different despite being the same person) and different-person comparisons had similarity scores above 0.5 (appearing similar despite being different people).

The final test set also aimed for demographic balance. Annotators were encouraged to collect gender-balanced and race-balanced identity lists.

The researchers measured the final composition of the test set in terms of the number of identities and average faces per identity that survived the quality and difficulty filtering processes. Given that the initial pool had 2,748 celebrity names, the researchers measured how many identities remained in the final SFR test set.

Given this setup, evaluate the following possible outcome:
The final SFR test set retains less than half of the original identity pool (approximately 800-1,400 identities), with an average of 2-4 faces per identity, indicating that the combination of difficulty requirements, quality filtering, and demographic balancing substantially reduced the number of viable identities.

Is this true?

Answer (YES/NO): NO